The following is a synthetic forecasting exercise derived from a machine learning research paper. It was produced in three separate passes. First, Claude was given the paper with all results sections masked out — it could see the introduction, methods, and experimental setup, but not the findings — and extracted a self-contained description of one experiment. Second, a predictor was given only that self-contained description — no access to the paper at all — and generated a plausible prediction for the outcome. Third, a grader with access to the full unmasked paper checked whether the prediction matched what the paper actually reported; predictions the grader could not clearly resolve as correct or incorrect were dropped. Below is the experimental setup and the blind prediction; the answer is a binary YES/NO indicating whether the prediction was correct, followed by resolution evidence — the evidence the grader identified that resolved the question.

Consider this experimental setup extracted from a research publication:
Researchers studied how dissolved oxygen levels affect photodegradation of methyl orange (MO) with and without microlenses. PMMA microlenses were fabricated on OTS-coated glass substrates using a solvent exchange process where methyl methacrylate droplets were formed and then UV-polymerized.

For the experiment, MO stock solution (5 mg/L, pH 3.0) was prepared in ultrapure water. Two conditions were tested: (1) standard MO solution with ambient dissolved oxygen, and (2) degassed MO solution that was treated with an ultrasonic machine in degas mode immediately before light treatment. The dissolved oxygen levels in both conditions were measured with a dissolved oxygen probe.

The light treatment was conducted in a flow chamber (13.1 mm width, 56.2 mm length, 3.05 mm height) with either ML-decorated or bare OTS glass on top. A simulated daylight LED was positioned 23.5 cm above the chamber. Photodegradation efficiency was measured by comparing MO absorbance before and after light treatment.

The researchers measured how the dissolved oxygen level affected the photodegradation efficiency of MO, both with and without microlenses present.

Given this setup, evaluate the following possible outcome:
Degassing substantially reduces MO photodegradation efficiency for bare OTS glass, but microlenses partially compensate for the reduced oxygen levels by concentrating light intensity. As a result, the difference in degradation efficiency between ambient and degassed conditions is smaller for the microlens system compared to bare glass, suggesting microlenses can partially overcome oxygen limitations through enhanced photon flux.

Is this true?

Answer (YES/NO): NO